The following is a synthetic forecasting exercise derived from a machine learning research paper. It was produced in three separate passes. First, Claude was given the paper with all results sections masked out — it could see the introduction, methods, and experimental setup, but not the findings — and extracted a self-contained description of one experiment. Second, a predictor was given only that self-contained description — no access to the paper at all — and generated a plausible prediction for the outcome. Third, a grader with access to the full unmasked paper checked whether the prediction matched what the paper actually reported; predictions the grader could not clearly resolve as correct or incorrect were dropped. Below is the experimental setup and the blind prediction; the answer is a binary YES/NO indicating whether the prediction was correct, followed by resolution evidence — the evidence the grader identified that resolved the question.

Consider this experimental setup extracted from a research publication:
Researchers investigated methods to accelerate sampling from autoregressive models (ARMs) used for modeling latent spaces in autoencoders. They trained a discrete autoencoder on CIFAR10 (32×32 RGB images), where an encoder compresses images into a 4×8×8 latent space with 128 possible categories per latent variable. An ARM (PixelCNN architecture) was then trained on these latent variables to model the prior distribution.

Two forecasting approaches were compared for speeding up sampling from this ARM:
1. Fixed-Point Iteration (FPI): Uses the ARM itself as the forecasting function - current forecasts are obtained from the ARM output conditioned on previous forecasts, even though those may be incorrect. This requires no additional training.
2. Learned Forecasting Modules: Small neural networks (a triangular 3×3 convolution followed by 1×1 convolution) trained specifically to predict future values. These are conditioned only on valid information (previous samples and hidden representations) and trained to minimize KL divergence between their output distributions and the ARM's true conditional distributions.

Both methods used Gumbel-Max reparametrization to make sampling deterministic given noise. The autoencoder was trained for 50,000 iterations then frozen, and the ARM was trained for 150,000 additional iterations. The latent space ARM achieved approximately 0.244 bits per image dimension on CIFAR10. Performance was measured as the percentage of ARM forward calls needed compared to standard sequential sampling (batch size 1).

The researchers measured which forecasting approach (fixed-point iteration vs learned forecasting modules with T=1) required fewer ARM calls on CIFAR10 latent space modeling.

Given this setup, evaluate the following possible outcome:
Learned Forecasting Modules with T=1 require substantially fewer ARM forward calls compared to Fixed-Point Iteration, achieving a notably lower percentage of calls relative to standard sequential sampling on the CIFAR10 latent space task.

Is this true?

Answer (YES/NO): NO